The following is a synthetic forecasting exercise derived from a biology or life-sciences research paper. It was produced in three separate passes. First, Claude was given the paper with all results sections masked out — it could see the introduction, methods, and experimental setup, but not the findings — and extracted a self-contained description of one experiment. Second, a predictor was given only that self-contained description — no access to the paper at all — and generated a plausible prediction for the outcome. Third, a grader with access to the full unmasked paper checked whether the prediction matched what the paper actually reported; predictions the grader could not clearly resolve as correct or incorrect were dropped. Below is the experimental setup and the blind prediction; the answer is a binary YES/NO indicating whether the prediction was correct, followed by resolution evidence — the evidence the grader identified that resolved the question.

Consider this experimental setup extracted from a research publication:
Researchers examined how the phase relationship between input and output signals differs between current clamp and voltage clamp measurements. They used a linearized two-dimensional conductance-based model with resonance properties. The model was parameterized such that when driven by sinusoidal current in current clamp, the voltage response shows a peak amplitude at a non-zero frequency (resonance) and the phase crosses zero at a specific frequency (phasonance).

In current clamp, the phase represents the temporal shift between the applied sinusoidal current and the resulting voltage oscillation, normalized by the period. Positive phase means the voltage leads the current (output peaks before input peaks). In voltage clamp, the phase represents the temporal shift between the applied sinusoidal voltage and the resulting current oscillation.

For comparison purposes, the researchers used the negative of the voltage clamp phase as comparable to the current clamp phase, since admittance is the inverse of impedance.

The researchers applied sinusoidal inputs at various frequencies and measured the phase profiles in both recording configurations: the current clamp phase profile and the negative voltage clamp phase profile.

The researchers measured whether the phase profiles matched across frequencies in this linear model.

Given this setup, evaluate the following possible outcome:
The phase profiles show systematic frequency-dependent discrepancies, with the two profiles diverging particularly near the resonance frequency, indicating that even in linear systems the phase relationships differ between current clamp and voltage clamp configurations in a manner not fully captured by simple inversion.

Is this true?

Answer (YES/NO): NO